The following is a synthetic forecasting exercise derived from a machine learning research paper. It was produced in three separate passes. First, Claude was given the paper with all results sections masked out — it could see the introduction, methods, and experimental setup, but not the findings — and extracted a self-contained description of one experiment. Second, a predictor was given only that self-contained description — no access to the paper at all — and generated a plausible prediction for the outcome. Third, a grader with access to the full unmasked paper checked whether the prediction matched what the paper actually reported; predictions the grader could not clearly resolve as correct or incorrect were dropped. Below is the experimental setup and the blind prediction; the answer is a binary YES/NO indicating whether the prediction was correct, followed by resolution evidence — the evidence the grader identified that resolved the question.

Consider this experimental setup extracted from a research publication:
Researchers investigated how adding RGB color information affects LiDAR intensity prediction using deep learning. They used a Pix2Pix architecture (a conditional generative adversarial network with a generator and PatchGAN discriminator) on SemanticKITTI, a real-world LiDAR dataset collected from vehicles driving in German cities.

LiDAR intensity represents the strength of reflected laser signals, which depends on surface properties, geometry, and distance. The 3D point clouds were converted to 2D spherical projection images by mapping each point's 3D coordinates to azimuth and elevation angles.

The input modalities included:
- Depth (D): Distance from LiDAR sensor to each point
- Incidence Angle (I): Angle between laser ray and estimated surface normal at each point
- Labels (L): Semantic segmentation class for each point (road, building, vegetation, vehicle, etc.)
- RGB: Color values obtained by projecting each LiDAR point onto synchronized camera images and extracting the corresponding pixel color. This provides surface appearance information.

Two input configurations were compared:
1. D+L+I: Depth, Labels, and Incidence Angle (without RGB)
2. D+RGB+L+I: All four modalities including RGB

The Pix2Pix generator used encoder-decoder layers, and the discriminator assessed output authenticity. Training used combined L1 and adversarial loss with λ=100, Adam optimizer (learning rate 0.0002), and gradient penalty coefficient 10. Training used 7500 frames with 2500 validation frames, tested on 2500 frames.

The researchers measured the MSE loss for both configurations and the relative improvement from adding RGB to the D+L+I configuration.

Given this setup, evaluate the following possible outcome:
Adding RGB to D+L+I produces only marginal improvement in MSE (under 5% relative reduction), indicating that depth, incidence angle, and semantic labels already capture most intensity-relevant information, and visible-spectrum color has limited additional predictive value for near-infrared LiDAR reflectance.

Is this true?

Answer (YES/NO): NO